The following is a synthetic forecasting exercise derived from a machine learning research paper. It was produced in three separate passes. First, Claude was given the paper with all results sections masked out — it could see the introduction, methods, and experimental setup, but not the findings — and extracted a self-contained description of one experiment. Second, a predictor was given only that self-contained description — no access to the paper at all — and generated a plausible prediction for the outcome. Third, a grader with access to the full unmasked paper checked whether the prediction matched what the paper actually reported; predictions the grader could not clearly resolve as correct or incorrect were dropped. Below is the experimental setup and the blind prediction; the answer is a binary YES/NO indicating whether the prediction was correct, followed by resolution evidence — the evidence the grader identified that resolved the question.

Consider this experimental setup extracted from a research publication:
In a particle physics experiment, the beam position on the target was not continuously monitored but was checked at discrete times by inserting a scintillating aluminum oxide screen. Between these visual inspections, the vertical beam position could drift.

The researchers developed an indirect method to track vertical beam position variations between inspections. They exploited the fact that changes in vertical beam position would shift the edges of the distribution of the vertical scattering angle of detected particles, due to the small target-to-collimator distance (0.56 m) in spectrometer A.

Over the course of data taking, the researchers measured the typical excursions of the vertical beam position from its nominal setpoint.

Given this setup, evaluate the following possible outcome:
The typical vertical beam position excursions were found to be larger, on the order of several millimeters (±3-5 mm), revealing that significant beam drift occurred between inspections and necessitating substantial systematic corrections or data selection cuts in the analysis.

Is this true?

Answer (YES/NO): NO